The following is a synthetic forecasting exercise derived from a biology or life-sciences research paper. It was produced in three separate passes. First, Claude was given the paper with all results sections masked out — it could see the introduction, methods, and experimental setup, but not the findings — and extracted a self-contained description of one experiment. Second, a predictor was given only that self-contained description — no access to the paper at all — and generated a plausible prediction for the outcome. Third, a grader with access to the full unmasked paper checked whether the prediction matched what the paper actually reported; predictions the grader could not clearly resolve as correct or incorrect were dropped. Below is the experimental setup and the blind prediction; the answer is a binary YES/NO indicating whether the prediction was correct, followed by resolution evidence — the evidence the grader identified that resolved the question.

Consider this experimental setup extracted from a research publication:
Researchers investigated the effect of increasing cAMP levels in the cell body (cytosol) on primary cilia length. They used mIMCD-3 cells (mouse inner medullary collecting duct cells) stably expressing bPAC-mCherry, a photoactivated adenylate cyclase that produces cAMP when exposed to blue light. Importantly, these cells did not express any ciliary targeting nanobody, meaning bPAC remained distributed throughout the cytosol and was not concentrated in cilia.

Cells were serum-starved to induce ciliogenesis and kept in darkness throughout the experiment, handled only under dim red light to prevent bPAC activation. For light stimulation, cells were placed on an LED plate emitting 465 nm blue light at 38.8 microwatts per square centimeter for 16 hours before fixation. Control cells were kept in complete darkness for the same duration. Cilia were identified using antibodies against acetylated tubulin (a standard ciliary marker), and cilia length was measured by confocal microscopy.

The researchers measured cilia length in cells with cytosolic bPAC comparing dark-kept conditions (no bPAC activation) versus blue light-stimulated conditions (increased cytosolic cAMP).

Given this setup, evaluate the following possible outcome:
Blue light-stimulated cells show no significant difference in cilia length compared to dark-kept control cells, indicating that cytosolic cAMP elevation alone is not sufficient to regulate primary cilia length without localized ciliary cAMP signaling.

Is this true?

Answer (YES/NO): NO